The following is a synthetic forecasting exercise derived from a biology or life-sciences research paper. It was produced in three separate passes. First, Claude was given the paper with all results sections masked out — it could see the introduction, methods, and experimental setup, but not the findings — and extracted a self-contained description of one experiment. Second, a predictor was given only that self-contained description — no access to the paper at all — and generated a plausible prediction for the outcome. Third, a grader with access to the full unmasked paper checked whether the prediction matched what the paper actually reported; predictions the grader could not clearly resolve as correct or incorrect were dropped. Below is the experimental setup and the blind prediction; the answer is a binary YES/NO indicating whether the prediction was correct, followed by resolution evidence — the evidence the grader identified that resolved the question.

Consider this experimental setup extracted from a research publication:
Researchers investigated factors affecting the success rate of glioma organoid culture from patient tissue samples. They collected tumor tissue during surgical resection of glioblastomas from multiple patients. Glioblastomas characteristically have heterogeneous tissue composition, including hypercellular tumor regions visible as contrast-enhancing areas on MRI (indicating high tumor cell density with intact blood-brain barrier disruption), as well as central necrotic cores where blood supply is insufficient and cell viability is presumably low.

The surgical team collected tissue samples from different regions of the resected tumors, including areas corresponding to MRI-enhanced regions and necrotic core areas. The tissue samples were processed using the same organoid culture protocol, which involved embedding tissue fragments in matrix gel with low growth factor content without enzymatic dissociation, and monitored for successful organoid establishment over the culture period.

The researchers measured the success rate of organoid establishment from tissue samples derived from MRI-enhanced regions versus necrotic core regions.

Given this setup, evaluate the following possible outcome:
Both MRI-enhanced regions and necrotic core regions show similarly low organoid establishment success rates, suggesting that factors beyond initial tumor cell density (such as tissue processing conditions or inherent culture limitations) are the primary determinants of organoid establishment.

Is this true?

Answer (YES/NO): NO